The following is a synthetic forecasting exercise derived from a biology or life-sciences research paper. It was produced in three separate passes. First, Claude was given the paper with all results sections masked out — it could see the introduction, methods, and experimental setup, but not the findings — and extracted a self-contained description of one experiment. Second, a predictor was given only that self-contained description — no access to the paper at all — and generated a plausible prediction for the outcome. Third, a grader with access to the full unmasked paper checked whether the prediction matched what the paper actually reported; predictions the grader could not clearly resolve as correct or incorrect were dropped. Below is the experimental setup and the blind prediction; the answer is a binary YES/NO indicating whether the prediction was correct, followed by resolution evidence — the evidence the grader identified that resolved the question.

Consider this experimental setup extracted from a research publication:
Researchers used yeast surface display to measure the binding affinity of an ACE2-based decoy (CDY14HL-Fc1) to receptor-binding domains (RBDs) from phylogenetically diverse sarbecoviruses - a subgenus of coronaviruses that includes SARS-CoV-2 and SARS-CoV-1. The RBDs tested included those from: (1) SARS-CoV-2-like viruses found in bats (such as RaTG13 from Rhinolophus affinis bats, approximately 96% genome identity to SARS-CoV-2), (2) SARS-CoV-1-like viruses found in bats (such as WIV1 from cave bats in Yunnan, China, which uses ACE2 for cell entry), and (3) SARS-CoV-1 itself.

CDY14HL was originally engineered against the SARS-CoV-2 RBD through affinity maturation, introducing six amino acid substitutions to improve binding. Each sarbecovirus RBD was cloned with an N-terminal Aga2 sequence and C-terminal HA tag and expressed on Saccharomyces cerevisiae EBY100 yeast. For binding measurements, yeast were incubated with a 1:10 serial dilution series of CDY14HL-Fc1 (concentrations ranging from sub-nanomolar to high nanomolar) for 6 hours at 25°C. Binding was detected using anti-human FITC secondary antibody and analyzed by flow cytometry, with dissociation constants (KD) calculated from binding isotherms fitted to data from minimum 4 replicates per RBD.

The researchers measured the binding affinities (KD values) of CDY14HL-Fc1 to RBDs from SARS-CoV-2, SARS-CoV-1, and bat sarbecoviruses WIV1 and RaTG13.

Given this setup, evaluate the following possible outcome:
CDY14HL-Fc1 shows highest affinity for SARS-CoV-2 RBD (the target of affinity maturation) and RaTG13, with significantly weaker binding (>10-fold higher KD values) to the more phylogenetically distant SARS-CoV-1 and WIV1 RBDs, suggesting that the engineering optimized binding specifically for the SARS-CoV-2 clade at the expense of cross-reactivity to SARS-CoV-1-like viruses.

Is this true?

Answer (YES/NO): NO